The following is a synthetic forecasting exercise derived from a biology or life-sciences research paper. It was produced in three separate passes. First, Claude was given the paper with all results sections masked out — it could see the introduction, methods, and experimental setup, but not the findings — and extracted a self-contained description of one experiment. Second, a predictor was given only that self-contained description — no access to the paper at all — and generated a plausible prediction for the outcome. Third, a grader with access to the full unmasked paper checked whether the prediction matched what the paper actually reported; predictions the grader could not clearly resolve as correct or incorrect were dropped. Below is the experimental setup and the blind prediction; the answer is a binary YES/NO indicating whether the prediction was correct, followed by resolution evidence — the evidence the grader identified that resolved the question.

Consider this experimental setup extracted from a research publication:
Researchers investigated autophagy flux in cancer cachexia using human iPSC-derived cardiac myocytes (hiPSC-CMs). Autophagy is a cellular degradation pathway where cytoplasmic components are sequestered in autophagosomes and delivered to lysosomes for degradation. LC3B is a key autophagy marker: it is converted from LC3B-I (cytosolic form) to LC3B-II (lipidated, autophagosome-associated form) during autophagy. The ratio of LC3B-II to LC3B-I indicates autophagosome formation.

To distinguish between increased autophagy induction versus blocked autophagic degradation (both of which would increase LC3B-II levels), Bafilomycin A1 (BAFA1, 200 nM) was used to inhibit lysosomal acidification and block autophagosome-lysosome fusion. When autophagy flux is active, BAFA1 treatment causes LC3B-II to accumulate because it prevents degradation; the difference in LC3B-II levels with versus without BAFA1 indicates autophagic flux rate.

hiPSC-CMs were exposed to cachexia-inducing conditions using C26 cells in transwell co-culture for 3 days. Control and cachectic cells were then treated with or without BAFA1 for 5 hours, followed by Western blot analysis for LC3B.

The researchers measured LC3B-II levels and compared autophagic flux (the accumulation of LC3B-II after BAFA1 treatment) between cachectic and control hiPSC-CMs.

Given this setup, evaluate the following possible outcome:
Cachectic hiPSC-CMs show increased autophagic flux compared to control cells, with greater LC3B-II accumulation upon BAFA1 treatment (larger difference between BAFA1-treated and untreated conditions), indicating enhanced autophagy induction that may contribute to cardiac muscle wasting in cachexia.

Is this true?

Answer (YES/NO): YES